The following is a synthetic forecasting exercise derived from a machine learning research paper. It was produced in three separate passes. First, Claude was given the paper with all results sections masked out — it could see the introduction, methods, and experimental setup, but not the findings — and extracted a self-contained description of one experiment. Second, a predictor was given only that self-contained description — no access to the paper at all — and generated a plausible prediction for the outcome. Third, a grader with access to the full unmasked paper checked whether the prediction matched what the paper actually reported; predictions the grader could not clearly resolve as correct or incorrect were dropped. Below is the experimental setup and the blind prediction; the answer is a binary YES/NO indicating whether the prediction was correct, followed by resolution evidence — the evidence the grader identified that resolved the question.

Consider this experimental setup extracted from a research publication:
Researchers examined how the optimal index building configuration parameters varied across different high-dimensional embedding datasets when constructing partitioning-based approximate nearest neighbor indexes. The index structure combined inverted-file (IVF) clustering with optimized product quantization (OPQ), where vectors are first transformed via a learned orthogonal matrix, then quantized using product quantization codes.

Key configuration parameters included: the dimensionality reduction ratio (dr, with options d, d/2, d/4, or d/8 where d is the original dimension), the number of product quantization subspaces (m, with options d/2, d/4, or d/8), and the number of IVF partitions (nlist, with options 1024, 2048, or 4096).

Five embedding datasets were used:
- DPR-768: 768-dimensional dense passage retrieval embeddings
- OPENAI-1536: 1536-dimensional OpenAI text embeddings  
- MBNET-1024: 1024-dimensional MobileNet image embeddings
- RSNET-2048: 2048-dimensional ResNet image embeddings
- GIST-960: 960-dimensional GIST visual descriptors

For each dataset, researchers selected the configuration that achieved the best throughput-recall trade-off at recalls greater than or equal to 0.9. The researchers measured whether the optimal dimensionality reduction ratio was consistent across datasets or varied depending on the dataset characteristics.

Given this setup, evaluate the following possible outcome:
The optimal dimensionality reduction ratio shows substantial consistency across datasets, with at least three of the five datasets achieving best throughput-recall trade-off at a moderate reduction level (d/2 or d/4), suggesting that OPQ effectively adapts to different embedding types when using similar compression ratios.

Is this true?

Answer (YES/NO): YES